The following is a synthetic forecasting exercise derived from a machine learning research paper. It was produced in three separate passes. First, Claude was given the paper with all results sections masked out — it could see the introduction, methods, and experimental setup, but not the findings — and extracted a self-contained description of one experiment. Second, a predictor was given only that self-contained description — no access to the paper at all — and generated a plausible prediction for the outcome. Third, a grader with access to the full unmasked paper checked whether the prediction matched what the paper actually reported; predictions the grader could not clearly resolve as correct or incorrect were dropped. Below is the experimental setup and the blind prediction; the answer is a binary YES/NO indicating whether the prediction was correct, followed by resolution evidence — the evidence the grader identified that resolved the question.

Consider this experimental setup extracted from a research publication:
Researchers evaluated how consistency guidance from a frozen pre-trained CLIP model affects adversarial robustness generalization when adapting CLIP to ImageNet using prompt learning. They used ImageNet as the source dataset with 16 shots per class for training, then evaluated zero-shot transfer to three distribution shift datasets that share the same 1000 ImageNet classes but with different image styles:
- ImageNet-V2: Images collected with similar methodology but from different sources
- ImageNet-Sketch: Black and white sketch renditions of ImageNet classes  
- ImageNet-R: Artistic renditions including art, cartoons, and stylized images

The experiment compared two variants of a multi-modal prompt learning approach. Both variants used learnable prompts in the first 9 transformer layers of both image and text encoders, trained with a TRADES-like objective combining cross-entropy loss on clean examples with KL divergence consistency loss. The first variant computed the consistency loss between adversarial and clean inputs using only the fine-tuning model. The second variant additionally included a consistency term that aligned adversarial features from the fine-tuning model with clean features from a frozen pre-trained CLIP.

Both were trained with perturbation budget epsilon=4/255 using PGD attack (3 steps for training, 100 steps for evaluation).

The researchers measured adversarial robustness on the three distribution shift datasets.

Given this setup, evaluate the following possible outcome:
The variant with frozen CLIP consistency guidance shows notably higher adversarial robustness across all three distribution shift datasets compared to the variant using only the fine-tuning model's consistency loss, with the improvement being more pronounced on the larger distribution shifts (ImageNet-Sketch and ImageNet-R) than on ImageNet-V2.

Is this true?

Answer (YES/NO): NO